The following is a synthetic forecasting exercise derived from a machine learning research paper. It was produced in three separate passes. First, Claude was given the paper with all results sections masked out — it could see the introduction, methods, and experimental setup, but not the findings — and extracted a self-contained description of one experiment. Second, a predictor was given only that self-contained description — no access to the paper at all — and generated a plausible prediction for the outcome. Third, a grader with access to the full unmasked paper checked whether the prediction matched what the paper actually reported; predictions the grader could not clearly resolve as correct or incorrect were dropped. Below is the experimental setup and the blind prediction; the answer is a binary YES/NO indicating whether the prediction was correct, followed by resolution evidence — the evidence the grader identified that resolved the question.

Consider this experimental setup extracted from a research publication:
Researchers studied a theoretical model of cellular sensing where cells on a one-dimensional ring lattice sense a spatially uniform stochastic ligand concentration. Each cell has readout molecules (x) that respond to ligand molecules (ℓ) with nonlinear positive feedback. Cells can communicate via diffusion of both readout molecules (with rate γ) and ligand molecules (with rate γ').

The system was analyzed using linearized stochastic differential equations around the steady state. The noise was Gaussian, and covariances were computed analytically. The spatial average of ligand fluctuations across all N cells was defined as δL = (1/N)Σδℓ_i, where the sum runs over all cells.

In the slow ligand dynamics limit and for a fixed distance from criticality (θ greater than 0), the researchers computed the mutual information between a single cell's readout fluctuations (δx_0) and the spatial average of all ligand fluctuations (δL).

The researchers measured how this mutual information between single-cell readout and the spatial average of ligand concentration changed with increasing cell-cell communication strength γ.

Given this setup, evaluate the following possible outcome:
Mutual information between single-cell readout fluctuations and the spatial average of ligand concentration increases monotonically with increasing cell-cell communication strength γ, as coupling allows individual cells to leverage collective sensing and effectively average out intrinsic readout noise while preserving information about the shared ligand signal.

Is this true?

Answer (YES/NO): YES